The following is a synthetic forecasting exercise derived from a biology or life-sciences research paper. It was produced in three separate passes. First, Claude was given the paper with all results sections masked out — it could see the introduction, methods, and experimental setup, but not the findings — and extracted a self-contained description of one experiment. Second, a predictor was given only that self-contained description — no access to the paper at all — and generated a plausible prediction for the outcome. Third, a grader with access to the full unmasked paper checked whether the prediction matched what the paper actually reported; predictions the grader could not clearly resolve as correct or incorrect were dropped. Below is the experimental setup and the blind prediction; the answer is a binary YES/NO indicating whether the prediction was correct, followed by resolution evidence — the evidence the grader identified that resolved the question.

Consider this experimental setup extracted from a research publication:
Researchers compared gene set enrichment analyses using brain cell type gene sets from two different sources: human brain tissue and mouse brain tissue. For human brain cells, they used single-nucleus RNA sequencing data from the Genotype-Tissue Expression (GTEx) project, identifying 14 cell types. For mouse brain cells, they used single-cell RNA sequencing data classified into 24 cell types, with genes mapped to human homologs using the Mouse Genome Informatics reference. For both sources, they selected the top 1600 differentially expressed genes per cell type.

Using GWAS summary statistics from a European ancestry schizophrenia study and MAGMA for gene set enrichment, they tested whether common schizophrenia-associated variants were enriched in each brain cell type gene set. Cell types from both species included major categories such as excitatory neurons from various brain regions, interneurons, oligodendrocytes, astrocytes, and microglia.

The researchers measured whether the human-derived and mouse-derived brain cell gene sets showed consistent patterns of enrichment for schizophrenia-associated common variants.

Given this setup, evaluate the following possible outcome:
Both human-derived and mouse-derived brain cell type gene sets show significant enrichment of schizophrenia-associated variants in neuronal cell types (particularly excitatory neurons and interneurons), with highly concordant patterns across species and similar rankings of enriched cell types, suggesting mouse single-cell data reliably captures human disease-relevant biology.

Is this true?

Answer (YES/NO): NO